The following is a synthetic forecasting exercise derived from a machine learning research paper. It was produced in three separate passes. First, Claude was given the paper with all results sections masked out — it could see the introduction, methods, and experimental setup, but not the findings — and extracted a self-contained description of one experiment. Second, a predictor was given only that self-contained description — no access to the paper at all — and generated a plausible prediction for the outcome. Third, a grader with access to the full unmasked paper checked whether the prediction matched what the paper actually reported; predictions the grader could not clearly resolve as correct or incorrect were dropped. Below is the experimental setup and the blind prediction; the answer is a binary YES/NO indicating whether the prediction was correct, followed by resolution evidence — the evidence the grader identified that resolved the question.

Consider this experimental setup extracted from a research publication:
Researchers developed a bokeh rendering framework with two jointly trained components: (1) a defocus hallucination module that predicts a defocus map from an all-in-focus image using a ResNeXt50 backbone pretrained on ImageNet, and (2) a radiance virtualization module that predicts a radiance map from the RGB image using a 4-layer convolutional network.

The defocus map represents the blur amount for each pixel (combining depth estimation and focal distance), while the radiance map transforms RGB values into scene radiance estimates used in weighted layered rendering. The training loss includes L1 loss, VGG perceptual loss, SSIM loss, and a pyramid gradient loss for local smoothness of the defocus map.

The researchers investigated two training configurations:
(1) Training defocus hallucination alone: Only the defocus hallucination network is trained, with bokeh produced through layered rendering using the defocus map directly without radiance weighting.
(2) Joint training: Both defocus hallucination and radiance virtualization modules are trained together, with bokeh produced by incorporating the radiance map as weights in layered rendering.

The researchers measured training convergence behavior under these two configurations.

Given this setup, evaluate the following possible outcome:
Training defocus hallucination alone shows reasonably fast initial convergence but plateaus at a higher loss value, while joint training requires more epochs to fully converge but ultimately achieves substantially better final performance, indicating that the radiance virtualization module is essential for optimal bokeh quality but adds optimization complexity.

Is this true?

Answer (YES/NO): NO